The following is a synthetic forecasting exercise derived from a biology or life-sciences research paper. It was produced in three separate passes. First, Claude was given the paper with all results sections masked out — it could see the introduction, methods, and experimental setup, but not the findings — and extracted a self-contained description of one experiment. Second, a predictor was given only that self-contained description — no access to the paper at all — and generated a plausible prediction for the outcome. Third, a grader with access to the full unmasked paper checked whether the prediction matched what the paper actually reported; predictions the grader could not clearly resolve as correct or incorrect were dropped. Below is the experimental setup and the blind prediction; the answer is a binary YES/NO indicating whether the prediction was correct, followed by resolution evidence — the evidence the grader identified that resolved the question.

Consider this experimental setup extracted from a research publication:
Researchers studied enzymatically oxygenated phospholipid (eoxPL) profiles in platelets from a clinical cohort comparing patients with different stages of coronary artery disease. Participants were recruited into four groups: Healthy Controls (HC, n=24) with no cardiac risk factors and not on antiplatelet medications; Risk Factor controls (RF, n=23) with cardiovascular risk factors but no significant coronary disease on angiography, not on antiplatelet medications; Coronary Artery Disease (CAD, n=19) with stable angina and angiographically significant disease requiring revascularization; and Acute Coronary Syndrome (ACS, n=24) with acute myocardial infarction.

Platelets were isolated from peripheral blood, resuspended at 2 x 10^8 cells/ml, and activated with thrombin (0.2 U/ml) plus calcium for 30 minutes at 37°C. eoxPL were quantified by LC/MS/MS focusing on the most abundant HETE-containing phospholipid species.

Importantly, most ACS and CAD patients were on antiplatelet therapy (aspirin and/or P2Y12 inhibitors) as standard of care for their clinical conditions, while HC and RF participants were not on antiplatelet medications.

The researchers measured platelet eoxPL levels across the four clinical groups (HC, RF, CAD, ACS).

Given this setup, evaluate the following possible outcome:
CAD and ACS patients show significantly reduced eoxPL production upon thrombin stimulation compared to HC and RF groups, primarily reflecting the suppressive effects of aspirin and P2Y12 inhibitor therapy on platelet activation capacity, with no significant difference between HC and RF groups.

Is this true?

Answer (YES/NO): NO